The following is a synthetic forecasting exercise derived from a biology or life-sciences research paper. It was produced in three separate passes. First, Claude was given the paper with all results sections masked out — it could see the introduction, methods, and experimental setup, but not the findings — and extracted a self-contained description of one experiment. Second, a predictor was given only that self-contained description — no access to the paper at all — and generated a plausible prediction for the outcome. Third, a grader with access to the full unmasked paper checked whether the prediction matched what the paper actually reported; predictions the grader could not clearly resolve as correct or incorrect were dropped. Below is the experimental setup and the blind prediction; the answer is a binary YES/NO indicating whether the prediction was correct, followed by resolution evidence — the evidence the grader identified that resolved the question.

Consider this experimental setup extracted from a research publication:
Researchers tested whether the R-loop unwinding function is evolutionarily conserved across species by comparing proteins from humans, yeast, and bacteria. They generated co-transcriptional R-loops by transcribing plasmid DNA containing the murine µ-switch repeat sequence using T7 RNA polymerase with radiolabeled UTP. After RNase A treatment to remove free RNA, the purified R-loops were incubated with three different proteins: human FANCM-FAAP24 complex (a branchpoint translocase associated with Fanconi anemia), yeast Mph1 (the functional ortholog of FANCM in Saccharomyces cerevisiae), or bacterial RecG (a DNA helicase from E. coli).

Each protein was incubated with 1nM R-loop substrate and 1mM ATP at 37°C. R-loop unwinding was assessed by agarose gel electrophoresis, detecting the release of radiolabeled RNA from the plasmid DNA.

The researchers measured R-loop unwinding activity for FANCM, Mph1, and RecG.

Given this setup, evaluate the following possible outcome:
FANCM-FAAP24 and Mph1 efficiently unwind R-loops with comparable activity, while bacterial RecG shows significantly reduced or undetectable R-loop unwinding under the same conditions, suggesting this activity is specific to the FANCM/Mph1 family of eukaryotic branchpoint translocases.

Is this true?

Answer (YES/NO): NO